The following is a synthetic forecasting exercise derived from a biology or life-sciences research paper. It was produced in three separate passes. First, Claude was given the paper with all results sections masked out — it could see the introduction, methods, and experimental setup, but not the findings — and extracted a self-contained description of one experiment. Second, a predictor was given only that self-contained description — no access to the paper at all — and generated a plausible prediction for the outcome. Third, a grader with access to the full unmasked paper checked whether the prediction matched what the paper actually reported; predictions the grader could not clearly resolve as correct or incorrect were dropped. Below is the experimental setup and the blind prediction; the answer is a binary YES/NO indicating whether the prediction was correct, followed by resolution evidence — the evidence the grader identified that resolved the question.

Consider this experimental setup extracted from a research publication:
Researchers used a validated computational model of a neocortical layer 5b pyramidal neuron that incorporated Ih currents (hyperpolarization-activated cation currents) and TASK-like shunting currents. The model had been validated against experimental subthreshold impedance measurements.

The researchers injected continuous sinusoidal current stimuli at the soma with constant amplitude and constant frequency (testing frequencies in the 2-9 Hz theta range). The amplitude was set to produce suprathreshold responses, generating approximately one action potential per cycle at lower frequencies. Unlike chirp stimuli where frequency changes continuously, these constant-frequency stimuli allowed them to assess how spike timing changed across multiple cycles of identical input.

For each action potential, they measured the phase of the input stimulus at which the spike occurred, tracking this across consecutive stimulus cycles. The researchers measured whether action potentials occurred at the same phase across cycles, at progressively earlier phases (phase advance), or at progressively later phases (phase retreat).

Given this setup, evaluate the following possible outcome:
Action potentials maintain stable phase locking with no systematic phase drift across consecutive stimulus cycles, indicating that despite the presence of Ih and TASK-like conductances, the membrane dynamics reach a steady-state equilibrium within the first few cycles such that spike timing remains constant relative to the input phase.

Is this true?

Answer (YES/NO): NO